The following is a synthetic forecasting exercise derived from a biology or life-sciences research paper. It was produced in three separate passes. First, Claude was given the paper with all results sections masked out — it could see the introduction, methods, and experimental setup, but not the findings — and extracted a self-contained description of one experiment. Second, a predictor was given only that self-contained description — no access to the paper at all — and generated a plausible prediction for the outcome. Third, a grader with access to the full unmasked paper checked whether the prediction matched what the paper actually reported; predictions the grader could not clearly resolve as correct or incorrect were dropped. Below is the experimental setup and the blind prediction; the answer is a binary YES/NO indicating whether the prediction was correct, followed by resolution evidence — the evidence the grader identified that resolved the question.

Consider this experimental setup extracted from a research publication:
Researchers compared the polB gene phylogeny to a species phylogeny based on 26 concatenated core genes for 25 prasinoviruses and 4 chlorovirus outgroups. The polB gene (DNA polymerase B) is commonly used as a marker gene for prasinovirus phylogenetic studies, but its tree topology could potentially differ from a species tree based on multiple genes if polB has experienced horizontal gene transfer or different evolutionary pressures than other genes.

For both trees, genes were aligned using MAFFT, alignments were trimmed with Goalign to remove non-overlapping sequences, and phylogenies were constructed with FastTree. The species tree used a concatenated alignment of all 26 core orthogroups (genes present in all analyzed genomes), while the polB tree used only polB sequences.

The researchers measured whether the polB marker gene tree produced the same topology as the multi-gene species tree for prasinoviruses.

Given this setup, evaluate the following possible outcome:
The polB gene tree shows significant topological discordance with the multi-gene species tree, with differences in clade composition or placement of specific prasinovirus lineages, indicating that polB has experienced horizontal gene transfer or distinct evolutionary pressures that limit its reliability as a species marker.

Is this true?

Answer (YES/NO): NO